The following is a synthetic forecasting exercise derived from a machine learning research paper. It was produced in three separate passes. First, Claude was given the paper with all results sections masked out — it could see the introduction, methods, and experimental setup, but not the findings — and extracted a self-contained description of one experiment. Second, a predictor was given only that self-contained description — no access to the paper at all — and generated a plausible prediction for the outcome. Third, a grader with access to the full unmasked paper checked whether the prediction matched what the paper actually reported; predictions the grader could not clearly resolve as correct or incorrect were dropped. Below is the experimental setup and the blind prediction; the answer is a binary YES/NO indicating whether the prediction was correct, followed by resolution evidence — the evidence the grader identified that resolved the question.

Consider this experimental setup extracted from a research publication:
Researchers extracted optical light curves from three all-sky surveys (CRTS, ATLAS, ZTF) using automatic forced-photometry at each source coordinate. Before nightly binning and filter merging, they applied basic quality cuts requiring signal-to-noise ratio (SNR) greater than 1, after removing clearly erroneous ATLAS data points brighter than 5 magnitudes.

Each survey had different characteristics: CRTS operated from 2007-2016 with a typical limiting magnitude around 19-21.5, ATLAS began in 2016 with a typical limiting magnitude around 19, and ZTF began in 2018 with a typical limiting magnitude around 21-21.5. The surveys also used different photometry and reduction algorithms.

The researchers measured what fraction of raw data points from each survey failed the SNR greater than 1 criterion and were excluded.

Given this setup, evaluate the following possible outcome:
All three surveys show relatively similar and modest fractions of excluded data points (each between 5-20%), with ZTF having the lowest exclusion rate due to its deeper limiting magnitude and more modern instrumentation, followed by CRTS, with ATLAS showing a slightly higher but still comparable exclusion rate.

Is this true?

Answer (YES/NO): NO